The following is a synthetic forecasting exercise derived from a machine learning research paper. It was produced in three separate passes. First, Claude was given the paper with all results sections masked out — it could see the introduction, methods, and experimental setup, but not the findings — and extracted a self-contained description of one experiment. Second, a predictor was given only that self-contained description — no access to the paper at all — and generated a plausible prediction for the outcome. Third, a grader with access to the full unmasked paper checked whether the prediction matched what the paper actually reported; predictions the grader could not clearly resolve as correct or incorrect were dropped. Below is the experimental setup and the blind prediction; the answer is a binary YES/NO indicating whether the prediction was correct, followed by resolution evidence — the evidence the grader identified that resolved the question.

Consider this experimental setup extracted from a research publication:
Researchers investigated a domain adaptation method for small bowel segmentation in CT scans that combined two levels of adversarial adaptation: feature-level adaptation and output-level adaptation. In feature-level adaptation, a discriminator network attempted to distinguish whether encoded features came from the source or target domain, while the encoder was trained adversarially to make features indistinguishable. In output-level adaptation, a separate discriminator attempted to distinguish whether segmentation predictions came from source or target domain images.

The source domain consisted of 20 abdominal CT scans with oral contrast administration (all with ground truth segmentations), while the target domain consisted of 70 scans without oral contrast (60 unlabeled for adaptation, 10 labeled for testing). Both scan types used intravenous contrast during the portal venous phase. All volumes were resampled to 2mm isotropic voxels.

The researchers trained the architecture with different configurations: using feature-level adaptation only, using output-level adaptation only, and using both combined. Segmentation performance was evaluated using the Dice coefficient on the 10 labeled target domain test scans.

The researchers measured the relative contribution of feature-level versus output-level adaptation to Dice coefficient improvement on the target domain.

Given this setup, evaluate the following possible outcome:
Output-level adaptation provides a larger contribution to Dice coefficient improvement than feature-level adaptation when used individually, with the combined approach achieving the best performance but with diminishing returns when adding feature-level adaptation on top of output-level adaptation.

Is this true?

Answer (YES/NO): NO